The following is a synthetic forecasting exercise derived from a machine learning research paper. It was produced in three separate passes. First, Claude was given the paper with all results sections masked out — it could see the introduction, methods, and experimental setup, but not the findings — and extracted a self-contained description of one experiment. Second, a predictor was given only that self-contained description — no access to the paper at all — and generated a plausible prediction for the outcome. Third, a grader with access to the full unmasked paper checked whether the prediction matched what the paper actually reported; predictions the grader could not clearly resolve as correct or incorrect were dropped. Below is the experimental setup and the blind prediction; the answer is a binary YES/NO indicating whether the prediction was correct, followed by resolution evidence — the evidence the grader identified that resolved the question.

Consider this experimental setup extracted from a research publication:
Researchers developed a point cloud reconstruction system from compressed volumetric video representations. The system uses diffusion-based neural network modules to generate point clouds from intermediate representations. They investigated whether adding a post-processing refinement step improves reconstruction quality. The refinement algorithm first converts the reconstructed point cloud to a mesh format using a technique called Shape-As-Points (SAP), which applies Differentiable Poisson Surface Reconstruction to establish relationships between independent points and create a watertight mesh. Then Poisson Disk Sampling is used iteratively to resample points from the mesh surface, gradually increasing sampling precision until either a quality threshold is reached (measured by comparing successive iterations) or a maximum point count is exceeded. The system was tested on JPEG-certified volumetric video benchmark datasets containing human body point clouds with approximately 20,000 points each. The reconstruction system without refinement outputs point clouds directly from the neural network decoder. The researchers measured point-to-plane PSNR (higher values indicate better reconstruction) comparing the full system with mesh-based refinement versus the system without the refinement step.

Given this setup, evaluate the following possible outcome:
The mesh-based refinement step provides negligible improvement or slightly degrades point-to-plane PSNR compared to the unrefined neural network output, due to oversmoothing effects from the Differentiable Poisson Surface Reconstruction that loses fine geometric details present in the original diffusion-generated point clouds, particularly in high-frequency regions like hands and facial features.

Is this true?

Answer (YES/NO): NO